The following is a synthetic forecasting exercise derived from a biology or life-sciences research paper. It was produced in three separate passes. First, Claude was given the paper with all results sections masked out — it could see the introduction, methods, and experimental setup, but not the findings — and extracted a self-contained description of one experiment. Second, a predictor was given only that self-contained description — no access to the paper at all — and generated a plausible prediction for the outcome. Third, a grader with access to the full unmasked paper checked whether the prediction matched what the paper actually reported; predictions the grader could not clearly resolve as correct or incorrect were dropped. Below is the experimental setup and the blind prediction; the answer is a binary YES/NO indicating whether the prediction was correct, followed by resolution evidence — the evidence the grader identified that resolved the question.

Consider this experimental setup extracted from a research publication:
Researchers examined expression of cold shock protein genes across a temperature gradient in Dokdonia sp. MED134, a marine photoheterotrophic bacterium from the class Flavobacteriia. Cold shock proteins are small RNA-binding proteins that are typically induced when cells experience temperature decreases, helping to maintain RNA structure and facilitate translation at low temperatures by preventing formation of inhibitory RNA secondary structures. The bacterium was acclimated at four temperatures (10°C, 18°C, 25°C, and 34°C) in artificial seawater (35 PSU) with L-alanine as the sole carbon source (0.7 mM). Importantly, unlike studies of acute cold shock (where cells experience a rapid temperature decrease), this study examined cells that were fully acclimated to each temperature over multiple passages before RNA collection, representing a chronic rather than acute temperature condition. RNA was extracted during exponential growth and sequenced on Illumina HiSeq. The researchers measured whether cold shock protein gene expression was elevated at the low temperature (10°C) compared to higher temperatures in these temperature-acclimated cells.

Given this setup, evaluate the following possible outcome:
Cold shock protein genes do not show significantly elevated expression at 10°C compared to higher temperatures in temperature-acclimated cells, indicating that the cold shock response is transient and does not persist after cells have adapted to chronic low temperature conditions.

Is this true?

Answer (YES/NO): NO